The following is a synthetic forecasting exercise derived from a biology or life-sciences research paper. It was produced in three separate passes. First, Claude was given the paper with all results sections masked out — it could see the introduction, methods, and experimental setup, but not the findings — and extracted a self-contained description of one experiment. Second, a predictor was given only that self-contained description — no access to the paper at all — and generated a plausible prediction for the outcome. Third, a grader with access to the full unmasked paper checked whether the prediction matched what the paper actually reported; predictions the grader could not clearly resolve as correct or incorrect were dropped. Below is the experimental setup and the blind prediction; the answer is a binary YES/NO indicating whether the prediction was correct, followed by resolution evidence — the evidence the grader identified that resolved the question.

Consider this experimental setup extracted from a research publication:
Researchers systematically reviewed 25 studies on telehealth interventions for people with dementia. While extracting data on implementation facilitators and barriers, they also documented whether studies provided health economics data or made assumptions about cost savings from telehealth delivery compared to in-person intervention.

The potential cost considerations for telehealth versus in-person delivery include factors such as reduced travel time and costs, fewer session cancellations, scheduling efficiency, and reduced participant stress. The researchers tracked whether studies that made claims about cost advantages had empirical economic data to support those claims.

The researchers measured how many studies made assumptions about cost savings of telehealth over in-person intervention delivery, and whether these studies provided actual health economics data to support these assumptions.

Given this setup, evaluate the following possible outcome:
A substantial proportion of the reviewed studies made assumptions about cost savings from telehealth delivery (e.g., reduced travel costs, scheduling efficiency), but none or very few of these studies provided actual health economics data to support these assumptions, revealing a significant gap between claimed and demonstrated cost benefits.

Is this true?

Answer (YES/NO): YES